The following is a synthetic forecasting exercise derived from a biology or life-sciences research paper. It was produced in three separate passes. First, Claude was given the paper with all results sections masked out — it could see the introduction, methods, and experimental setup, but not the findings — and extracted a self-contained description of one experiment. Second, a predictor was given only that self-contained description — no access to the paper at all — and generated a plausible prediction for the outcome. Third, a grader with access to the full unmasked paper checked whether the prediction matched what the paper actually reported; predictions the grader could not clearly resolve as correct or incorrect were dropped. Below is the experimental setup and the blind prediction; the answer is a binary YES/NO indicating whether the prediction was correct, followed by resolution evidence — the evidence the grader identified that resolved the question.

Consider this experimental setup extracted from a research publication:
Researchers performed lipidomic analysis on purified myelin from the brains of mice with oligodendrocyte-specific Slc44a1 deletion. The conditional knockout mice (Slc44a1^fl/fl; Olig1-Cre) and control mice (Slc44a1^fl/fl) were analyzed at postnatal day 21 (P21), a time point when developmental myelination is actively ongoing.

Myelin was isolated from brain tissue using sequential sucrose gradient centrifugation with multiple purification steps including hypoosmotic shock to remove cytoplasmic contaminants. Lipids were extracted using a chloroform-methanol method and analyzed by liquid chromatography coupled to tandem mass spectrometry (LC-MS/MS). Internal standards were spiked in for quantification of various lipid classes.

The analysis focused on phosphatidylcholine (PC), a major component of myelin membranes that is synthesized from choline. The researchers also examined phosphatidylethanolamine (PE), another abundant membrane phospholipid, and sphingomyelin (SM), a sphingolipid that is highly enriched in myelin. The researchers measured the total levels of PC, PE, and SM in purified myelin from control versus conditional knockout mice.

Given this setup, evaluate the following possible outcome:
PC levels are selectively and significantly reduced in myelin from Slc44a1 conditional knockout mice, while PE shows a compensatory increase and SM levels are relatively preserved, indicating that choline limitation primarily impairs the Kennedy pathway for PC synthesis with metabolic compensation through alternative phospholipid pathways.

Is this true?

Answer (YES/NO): NO